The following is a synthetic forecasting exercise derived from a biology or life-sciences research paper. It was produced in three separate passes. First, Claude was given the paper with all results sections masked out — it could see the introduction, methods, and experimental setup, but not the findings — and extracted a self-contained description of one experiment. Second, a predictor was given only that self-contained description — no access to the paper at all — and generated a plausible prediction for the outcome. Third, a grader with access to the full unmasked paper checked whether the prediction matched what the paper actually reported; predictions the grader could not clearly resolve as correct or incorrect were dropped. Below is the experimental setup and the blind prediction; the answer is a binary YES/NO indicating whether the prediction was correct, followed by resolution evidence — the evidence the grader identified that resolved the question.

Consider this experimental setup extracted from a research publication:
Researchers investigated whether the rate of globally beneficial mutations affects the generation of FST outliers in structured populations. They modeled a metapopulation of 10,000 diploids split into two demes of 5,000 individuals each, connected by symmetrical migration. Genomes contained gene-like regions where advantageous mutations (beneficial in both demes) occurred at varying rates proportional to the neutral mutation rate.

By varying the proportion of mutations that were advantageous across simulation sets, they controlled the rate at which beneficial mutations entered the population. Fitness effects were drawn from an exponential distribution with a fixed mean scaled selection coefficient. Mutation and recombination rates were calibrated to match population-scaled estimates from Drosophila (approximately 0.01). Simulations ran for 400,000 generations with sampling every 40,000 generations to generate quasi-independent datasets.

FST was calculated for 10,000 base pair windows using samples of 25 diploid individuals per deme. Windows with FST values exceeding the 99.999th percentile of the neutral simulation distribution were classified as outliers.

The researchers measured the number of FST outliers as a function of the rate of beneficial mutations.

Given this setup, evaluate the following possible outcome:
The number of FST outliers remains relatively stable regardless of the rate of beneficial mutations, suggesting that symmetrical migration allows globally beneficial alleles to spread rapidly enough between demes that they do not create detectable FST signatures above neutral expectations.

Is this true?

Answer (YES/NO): NO